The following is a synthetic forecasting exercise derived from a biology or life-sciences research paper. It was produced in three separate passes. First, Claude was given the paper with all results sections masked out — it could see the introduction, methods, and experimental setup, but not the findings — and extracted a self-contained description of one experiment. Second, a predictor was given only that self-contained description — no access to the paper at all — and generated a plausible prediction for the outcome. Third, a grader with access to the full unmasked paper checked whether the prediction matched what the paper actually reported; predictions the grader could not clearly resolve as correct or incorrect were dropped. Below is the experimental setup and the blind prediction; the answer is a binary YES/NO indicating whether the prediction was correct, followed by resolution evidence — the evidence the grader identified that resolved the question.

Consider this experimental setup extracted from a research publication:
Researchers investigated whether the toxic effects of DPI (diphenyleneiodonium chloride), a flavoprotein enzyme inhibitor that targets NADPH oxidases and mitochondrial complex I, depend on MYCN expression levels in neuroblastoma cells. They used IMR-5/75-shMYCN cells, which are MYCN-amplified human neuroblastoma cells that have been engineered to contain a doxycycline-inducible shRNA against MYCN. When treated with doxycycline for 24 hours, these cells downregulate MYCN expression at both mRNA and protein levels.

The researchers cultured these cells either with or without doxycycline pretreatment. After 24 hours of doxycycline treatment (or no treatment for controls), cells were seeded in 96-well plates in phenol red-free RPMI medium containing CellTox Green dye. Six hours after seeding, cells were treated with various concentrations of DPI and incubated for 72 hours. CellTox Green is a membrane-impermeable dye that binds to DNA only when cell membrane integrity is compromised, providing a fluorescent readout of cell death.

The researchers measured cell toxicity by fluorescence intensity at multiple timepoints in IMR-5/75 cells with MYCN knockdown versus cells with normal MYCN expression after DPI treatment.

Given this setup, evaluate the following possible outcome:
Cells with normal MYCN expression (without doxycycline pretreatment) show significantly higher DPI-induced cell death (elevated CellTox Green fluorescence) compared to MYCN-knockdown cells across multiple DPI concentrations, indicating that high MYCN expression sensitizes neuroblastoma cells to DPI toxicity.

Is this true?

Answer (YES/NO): YES